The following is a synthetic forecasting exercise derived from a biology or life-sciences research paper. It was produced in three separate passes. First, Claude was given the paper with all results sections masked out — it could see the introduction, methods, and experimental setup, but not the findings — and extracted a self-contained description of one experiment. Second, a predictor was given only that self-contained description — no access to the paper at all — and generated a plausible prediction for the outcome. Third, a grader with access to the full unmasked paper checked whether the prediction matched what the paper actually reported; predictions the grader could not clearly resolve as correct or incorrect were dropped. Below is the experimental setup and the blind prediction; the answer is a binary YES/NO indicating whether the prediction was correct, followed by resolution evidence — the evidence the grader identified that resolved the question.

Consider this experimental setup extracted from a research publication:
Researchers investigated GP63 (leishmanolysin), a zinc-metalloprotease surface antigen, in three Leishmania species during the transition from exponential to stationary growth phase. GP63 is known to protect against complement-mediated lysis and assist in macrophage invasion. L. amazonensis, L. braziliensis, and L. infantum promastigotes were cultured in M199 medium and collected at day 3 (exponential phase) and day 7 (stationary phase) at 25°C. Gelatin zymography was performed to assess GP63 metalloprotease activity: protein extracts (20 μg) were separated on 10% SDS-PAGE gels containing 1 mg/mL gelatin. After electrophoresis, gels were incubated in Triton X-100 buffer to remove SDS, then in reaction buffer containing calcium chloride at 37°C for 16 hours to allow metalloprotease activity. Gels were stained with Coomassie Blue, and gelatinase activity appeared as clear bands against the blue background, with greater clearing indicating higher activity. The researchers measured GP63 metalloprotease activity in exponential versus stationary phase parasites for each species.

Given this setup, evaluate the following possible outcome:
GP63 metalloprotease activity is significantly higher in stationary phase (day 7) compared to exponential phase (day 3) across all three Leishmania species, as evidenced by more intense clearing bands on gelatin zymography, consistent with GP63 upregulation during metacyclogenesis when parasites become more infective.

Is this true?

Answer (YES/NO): NO